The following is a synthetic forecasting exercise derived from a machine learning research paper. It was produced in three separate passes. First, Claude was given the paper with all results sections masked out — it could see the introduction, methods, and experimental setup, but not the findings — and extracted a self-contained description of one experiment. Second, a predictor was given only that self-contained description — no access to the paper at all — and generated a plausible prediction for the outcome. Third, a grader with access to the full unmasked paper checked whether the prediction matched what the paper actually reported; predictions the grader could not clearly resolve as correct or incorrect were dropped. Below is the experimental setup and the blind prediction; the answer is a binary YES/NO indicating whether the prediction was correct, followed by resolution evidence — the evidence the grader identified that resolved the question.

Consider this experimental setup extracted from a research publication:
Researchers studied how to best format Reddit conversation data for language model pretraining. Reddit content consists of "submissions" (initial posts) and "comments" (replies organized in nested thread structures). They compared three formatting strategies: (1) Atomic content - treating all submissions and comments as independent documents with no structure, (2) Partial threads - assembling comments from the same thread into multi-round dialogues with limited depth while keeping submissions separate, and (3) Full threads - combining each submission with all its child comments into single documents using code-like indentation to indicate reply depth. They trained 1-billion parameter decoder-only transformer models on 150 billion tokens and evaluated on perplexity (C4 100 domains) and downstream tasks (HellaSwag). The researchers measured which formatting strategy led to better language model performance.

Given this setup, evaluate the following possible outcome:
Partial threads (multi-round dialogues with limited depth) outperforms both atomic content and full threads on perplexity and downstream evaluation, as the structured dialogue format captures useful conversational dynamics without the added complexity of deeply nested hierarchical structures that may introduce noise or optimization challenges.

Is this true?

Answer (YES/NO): NO